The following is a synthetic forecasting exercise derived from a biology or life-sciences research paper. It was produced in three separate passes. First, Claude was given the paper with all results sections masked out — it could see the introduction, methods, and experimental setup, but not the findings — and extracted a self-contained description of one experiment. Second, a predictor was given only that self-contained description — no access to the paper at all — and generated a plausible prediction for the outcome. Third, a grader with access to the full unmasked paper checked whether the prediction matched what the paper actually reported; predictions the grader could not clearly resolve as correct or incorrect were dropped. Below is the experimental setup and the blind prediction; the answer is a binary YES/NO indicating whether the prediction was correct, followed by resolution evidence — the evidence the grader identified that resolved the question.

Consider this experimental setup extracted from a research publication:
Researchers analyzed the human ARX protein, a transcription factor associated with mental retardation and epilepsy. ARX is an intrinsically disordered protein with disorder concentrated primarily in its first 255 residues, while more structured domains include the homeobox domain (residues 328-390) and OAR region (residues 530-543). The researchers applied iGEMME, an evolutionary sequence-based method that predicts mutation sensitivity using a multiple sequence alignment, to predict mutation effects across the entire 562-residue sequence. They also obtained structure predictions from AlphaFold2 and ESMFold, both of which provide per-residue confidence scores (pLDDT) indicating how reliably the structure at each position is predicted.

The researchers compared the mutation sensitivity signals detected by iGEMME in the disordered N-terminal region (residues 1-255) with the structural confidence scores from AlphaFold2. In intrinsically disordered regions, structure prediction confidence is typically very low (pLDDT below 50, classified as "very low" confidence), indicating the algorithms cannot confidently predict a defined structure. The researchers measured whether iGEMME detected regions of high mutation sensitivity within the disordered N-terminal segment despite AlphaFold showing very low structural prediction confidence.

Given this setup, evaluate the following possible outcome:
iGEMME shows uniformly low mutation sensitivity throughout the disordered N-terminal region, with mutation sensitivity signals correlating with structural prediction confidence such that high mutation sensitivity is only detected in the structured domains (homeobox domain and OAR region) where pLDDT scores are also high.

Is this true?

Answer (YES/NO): NO